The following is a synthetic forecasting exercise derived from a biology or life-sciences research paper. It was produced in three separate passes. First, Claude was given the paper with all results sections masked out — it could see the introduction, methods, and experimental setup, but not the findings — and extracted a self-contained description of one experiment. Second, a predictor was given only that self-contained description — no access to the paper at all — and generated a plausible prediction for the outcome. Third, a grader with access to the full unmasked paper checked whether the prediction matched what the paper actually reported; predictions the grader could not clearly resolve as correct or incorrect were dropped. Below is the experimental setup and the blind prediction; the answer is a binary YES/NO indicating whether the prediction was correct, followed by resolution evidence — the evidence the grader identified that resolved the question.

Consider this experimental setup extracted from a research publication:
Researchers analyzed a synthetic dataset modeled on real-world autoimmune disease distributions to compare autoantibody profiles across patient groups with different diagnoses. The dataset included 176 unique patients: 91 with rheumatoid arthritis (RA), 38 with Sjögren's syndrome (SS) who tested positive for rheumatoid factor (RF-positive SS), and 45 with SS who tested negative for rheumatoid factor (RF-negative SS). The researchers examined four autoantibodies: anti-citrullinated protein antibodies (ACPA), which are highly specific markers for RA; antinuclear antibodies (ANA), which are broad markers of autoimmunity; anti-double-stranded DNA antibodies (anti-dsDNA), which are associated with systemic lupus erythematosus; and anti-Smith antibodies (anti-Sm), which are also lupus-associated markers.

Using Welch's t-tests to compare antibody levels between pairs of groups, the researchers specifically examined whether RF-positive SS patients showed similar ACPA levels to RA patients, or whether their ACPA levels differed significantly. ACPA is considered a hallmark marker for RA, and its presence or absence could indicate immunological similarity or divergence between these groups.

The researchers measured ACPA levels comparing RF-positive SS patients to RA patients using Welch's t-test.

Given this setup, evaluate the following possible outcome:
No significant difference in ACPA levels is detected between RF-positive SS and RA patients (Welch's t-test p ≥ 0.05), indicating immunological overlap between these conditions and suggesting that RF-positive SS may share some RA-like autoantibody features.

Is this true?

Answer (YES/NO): YES